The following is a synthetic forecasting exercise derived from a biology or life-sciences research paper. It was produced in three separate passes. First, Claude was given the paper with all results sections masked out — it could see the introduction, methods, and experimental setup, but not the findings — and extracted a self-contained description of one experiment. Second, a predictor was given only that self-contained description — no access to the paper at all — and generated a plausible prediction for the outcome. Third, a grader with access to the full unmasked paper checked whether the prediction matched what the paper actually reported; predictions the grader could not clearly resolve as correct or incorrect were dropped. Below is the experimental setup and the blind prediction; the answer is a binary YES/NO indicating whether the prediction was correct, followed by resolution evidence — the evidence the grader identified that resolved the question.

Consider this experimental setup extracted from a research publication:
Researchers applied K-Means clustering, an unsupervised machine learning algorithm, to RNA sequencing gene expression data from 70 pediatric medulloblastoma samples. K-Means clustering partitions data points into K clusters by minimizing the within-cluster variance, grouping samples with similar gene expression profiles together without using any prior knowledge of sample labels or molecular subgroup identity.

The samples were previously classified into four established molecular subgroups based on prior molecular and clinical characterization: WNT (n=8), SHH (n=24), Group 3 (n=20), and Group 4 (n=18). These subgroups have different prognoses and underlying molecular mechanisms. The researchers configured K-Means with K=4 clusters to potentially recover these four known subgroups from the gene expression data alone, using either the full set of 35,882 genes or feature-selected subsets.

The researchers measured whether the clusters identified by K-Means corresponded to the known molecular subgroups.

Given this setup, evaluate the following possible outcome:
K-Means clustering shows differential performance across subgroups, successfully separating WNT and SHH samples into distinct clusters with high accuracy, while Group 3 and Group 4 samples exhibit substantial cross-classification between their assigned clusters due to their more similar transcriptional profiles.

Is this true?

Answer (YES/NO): NO